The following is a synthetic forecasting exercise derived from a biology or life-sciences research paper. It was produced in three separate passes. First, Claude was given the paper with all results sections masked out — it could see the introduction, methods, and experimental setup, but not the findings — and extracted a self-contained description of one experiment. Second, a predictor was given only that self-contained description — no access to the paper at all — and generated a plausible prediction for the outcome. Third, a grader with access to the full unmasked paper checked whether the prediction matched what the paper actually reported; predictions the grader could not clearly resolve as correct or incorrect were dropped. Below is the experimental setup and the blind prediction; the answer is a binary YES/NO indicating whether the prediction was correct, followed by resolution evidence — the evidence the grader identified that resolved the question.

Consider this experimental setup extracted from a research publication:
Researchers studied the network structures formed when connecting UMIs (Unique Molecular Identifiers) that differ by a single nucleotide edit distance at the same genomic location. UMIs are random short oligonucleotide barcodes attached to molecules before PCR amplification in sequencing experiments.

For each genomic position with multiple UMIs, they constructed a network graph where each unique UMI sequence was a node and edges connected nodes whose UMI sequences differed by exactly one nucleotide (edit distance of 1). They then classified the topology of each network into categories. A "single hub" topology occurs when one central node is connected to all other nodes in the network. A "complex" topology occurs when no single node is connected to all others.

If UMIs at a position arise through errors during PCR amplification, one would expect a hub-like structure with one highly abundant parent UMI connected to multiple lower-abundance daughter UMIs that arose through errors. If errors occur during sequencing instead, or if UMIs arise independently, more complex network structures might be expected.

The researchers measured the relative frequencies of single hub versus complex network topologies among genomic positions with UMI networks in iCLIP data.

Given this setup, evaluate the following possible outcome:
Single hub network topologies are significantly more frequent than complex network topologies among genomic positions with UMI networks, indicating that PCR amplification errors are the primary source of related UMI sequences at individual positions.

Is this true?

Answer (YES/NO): YES